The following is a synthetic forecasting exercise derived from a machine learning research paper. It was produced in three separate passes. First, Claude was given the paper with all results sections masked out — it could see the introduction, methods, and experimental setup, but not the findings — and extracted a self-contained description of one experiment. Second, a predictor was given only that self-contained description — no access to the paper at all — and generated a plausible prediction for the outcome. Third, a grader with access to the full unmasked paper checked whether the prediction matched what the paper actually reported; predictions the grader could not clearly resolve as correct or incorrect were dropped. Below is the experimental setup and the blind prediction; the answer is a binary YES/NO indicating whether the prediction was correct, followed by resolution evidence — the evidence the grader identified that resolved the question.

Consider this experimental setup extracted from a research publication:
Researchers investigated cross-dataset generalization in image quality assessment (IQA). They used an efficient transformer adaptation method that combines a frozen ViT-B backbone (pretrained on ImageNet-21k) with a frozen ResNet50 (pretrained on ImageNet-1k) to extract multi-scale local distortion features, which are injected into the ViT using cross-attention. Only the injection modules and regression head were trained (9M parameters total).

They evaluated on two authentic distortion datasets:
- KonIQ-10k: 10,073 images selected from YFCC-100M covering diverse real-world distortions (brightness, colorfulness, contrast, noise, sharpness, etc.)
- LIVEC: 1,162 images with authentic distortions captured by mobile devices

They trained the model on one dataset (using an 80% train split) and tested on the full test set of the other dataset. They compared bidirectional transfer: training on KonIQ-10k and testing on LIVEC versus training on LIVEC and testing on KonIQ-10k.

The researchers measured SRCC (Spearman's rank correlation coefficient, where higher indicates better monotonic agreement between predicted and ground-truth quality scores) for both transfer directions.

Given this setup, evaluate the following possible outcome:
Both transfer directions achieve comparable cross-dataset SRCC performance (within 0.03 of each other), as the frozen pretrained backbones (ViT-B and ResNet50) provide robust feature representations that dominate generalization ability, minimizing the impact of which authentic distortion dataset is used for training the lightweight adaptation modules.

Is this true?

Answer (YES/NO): NO